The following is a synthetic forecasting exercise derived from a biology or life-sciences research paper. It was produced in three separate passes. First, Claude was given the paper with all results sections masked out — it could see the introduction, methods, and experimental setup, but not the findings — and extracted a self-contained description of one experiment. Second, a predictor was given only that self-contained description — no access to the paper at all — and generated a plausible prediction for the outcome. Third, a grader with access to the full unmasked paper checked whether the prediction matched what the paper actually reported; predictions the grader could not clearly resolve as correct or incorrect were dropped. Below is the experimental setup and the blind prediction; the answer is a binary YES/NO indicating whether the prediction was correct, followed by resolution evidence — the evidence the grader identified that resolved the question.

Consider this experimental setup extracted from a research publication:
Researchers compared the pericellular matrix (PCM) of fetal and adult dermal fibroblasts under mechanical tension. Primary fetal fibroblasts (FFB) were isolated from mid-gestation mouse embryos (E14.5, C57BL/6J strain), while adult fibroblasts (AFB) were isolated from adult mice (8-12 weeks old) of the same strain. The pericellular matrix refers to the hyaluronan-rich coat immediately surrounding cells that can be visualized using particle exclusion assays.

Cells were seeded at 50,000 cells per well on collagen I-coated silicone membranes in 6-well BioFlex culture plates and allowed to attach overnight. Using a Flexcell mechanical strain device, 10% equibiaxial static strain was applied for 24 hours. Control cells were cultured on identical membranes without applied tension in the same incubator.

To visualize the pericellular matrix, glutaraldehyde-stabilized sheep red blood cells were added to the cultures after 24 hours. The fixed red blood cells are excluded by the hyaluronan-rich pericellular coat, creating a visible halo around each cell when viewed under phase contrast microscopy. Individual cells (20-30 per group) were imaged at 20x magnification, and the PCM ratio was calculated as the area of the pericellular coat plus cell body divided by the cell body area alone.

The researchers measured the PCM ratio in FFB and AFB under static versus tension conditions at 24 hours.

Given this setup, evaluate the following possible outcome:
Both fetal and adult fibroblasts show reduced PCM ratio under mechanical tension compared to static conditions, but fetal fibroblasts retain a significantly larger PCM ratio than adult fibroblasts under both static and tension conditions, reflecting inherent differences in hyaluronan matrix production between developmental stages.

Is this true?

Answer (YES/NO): NO